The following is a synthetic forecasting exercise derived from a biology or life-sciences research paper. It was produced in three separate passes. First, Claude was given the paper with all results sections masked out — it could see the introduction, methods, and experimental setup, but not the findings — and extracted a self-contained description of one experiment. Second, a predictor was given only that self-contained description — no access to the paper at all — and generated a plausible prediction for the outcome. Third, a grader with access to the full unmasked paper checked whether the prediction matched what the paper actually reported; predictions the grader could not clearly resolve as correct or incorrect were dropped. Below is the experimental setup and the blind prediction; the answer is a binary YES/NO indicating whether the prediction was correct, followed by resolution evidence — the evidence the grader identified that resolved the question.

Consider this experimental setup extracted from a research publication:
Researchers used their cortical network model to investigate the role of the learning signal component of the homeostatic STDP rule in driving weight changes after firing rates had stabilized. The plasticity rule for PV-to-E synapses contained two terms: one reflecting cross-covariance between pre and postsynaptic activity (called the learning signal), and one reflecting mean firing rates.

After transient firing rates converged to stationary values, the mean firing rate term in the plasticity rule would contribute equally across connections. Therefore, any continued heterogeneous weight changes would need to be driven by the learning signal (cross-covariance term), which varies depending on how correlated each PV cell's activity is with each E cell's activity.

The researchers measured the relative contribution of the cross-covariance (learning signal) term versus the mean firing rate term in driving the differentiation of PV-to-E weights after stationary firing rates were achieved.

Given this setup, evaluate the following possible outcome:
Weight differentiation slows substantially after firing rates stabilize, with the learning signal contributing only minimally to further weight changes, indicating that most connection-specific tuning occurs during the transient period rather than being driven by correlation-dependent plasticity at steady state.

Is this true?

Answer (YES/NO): NO